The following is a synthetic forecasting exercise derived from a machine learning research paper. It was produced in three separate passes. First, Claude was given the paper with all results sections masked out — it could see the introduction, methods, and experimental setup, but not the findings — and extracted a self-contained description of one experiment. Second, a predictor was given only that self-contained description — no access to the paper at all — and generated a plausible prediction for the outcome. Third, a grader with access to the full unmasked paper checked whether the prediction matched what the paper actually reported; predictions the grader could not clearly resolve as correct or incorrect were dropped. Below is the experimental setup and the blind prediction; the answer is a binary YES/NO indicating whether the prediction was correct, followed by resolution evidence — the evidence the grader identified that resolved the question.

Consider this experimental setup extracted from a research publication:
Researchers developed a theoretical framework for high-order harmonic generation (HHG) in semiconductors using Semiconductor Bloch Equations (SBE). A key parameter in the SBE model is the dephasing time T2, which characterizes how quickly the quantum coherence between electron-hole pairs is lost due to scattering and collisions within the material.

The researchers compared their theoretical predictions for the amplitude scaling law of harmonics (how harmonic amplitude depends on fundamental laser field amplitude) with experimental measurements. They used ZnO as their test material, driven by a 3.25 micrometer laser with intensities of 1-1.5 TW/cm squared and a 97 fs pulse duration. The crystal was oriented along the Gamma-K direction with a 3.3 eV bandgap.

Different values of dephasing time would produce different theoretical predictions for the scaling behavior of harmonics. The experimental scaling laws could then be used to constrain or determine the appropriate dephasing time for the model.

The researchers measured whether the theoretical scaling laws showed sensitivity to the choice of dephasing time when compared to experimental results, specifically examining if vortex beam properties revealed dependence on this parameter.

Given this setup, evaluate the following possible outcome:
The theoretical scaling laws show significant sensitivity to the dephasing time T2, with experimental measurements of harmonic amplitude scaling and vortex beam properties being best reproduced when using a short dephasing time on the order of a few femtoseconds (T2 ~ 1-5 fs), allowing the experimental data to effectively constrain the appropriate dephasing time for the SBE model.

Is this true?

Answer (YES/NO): YES